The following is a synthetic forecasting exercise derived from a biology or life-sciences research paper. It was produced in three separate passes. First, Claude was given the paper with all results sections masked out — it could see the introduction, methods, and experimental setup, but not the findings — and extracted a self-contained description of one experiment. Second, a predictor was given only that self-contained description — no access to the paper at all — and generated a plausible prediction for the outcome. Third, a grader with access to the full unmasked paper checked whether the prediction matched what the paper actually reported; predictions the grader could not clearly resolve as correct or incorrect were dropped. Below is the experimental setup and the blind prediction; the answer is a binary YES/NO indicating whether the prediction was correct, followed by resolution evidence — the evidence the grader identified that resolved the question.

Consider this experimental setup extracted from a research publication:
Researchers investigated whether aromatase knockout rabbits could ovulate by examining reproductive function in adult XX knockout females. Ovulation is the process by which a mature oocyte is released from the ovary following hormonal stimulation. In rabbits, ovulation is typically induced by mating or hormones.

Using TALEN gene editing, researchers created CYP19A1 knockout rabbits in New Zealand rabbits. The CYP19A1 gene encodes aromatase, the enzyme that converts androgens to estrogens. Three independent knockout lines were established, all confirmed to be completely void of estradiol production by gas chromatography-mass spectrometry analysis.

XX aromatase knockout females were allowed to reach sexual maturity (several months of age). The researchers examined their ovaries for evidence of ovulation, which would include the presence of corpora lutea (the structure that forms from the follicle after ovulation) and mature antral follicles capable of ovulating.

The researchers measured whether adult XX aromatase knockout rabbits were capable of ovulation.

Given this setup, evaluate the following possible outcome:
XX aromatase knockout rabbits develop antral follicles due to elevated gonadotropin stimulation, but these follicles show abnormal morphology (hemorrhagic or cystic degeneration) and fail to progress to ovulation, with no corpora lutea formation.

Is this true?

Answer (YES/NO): NO